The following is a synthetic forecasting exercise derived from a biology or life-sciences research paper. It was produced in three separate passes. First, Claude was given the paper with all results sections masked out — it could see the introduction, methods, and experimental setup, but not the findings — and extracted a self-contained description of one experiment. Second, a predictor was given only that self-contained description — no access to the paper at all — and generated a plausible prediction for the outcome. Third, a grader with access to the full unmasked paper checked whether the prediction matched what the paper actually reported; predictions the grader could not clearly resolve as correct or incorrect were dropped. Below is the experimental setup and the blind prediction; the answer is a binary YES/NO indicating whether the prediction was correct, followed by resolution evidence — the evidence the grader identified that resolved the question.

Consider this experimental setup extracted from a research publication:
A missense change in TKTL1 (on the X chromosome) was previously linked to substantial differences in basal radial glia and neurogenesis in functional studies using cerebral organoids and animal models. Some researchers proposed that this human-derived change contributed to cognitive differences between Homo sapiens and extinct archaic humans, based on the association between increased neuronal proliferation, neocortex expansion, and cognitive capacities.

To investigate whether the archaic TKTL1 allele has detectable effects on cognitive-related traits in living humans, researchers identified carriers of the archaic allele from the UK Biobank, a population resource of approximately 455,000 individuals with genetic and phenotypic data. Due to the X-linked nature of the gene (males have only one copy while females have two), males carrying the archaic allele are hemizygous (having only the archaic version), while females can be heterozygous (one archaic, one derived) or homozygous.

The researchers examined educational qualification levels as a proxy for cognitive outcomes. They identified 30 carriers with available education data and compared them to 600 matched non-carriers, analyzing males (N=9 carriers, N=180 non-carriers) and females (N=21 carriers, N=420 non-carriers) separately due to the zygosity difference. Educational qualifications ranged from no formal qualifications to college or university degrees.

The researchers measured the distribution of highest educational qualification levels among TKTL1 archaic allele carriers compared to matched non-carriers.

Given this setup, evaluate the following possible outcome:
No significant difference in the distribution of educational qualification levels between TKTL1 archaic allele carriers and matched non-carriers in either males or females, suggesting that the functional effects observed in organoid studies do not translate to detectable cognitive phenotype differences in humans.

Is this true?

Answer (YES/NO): YES